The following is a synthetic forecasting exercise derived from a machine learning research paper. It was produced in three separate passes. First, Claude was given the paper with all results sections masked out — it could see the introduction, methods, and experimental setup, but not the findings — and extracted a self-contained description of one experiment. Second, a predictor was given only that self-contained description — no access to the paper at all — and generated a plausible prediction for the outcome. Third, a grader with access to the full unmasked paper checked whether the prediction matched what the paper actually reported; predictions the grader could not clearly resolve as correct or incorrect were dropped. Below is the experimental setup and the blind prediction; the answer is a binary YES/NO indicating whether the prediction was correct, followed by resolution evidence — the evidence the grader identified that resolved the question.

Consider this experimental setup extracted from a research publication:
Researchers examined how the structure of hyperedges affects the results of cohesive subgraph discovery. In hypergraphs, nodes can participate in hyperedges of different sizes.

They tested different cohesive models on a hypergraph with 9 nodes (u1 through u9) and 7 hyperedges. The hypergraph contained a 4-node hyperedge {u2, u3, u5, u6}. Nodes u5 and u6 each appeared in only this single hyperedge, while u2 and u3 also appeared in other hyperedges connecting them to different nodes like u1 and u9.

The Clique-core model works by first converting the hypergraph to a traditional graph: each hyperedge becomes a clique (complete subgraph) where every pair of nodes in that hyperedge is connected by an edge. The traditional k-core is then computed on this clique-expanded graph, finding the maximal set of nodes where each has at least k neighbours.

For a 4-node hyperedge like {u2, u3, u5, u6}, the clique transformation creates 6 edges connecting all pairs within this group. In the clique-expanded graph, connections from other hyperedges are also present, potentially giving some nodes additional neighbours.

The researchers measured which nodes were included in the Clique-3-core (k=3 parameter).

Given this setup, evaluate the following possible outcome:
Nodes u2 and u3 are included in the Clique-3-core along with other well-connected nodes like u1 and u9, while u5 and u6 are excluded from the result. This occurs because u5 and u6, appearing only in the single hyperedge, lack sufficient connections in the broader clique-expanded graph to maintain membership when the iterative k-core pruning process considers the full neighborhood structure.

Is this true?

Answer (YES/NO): NO